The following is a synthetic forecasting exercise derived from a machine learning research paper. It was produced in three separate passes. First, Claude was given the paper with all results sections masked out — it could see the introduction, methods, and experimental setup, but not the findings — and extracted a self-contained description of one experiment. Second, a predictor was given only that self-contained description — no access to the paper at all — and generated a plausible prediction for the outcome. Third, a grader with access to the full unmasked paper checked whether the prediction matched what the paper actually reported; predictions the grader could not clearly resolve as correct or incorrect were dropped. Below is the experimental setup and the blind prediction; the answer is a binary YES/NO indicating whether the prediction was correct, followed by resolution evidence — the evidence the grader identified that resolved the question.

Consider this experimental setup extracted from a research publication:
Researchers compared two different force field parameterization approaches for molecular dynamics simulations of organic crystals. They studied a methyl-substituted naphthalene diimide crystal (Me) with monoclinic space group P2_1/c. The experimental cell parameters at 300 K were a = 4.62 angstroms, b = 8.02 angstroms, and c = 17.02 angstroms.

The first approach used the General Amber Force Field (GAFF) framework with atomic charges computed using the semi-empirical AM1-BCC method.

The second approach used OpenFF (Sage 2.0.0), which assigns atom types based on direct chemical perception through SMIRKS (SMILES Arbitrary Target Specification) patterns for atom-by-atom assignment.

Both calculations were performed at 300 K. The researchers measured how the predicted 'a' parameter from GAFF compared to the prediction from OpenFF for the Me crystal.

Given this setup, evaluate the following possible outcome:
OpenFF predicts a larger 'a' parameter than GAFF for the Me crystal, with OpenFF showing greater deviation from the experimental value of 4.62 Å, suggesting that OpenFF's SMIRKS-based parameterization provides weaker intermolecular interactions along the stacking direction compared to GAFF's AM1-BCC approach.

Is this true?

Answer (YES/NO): NO